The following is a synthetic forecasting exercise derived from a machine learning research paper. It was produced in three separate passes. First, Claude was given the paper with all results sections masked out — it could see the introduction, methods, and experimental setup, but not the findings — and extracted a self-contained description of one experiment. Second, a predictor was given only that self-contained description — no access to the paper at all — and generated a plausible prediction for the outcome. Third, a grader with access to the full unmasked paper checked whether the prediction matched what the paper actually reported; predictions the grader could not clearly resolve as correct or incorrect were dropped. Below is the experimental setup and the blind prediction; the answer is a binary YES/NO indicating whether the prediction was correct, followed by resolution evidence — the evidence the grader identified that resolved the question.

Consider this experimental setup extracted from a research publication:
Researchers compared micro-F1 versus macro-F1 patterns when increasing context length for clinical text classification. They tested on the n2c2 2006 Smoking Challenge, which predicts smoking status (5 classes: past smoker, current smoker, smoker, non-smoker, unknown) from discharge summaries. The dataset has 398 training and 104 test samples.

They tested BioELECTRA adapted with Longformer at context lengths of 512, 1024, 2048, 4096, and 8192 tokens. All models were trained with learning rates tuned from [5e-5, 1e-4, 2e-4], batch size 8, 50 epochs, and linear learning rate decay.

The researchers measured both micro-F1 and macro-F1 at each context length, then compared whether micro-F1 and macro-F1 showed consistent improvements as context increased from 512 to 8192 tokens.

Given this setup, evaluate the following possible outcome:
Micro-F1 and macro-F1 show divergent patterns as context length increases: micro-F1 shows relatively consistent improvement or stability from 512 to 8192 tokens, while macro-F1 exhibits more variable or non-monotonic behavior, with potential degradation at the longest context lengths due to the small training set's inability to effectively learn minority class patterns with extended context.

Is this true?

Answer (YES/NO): NO